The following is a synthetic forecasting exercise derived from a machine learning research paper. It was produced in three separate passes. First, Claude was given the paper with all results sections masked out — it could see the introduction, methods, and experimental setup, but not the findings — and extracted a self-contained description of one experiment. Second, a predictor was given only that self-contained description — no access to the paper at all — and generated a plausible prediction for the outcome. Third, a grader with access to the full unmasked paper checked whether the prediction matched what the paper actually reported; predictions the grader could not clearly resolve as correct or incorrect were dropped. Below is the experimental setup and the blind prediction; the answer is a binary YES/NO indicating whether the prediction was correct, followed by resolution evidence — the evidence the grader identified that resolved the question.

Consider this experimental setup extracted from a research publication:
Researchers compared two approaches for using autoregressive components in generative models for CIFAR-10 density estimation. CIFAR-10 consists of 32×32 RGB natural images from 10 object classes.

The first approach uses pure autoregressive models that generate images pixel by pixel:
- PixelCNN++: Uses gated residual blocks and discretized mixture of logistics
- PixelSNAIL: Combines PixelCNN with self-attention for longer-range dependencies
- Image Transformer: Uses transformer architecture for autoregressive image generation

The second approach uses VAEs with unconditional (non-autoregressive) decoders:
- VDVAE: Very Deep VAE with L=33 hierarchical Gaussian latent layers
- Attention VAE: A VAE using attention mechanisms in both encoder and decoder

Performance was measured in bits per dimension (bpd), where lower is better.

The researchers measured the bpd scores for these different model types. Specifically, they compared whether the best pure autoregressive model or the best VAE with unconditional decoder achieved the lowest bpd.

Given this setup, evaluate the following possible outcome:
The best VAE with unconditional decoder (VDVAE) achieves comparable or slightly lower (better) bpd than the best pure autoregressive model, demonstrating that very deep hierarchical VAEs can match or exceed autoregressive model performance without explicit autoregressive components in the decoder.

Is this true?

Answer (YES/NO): NO